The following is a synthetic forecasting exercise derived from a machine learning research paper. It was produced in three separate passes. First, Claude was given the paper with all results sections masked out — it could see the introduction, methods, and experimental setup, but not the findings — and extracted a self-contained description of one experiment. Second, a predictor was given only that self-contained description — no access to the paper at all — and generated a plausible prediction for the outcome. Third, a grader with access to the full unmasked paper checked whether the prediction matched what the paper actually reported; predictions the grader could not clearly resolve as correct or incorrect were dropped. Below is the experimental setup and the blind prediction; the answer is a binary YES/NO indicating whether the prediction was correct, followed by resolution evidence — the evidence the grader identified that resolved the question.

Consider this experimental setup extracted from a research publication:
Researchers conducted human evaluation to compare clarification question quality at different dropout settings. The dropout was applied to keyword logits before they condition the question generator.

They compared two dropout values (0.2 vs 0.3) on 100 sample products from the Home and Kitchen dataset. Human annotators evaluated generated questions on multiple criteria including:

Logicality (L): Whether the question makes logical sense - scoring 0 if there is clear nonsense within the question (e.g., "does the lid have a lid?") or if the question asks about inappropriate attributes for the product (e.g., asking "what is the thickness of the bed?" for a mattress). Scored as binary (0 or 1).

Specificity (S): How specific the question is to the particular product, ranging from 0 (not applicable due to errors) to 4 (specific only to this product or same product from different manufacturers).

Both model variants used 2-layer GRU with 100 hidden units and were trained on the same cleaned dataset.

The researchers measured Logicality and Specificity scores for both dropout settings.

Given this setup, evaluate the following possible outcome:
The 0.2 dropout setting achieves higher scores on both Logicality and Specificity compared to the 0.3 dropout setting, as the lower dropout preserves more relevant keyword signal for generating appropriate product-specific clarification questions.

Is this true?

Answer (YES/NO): NO